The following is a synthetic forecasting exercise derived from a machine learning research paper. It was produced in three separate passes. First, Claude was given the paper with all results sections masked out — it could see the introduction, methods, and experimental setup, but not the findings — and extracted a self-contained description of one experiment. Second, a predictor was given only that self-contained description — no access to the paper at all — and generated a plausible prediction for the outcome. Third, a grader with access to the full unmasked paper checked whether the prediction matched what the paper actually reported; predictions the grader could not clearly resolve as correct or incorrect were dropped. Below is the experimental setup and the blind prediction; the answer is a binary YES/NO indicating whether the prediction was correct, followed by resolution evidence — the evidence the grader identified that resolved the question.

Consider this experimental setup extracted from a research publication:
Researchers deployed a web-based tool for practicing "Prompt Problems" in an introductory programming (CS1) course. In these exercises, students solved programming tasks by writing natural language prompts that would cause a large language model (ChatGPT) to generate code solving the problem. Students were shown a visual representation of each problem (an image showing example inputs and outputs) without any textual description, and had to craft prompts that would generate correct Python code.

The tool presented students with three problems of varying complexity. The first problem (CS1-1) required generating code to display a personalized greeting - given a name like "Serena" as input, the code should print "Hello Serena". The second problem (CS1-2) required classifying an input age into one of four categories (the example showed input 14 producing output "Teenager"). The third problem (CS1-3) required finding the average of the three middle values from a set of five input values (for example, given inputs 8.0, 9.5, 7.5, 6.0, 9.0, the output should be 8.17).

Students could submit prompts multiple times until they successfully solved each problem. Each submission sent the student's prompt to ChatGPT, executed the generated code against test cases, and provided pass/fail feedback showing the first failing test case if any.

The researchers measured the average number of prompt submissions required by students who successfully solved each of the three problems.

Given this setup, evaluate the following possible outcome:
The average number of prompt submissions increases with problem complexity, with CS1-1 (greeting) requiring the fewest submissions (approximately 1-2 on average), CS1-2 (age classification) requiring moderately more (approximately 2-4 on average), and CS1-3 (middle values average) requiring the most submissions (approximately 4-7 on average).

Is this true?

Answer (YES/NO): NO